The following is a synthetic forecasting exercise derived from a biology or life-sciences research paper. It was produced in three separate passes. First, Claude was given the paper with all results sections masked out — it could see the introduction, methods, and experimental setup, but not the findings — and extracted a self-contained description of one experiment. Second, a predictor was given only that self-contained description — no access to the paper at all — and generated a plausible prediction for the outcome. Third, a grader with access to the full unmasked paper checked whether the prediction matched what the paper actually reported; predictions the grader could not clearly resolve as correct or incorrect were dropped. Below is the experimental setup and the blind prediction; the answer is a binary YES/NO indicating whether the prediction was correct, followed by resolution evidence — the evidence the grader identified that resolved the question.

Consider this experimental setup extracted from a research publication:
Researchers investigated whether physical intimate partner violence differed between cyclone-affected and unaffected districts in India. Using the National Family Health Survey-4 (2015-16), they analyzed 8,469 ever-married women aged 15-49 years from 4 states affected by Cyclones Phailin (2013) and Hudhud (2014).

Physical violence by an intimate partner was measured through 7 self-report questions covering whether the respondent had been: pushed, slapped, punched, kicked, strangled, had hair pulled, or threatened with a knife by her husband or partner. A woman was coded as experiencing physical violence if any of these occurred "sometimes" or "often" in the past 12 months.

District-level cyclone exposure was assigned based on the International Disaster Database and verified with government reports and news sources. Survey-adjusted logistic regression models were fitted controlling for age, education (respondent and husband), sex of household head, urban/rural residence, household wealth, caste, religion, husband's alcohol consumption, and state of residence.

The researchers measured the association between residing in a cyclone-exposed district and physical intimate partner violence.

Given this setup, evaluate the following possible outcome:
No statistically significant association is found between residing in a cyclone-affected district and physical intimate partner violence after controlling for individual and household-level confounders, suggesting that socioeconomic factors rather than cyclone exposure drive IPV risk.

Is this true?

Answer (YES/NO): NO